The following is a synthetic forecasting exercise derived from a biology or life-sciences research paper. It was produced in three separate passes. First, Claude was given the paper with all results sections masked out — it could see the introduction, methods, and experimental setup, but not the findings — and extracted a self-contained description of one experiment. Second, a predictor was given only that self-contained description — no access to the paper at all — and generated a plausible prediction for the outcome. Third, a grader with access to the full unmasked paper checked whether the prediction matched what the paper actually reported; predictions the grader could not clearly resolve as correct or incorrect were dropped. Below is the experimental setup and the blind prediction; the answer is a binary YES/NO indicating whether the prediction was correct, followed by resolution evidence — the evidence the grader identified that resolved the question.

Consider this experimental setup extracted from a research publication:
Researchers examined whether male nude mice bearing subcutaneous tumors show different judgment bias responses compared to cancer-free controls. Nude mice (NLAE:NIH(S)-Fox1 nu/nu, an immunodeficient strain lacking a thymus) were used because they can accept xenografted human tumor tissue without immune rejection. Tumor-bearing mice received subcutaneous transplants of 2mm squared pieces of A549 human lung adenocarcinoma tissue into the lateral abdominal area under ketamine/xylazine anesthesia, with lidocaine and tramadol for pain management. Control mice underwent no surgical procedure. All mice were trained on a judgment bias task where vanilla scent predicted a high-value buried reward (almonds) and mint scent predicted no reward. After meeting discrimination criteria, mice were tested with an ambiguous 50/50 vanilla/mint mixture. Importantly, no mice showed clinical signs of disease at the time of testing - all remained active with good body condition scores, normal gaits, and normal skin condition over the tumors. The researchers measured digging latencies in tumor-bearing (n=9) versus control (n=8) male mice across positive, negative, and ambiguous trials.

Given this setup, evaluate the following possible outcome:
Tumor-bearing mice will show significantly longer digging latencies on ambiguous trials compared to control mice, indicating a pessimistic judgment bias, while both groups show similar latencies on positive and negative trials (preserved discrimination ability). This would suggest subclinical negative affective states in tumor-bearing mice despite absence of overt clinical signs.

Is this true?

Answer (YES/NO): NO